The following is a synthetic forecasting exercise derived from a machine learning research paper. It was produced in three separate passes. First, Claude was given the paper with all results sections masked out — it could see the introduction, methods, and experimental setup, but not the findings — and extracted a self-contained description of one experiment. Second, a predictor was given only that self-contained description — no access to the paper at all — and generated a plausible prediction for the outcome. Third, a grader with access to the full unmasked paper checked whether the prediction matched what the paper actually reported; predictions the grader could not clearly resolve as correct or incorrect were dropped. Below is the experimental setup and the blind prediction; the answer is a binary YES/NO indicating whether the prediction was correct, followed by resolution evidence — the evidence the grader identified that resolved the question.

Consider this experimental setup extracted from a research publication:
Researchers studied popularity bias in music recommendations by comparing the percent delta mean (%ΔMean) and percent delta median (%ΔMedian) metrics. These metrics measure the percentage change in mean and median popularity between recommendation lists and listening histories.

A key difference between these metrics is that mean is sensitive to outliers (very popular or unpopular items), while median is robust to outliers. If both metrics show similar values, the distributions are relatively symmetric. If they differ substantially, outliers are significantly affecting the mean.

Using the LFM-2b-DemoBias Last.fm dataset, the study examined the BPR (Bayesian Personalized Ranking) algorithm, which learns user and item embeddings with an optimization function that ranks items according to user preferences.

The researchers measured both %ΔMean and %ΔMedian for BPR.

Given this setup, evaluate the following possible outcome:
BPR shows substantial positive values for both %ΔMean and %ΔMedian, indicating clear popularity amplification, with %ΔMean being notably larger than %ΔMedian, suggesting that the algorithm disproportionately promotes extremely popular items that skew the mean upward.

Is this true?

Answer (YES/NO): NO